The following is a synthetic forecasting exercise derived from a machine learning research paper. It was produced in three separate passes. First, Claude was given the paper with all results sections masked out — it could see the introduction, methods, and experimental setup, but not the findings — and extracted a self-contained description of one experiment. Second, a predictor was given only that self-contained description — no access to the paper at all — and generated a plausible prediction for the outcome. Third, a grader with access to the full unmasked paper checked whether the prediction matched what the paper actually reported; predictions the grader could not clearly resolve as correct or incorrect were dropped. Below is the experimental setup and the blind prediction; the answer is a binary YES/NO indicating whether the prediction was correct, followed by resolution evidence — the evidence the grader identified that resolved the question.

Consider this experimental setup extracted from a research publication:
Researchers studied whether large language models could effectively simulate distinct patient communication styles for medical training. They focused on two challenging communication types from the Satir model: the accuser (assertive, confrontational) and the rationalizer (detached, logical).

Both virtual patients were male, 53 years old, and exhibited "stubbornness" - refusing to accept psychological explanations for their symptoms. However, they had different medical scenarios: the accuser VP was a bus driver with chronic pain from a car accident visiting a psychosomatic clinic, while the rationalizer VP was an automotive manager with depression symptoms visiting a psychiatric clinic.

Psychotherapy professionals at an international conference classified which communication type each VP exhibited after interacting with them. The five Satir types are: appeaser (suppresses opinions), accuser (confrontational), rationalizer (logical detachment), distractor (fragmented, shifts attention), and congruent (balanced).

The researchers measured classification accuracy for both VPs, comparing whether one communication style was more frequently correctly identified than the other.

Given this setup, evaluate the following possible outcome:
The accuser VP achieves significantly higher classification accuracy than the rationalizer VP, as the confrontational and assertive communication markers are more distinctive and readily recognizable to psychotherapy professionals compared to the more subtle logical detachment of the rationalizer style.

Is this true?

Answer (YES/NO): NO